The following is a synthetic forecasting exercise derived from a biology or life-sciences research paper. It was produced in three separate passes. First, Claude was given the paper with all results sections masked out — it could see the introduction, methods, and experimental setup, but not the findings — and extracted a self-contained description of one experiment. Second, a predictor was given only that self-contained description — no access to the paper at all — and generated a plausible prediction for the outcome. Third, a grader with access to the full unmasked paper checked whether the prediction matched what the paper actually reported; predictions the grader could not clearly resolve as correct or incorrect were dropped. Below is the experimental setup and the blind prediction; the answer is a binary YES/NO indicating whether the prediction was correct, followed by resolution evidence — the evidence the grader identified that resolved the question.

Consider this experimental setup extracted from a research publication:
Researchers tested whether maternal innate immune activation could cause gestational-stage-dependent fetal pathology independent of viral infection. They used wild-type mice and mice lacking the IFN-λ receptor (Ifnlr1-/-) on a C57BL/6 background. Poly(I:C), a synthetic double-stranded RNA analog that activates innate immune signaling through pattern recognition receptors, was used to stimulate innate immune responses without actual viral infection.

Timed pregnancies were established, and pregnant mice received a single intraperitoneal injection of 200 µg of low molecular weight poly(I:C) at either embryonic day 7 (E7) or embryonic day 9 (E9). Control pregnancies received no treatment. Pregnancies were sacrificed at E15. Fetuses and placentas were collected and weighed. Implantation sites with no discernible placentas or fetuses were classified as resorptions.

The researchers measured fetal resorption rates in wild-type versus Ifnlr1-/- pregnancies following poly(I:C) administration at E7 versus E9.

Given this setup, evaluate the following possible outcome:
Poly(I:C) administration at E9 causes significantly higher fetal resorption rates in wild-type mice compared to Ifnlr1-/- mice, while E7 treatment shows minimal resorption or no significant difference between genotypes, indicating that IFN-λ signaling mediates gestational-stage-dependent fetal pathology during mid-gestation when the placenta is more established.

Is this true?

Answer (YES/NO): NO